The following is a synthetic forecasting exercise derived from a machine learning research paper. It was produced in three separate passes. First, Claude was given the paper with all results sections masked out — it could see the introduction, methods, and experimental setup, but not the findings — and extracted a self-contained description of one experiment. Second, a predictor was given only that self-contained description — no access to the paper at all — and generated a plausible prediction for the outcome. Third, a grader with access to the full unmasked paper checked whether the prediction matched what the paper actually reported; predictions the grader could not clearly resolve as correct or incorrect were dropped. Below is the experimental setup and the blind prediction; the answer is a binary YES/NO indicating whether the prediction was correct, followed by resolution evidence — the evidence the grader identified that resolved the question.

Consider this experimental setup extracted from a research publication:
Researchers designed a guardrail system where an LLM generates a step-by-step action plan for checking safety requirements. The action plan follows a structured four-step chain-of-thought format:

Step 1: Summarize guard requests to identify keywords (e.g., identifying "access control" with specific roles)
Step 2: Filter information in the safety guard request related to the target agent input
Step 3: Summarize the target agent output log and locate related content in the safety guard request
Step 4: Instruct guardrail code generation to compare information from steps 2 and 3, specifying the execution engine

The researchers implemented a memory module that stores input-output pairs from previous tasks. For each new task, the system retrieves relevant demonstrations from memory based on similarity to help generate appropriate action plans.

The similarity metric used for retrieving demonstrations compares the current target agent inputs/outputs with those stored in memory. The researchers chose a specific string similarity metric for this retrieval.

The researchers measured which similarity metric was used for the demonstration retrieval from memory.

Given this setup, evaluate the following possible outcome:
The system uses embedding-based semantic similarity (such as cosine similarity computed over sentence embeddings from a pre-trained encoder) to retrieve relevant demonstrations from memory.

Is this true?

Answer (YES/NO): NO